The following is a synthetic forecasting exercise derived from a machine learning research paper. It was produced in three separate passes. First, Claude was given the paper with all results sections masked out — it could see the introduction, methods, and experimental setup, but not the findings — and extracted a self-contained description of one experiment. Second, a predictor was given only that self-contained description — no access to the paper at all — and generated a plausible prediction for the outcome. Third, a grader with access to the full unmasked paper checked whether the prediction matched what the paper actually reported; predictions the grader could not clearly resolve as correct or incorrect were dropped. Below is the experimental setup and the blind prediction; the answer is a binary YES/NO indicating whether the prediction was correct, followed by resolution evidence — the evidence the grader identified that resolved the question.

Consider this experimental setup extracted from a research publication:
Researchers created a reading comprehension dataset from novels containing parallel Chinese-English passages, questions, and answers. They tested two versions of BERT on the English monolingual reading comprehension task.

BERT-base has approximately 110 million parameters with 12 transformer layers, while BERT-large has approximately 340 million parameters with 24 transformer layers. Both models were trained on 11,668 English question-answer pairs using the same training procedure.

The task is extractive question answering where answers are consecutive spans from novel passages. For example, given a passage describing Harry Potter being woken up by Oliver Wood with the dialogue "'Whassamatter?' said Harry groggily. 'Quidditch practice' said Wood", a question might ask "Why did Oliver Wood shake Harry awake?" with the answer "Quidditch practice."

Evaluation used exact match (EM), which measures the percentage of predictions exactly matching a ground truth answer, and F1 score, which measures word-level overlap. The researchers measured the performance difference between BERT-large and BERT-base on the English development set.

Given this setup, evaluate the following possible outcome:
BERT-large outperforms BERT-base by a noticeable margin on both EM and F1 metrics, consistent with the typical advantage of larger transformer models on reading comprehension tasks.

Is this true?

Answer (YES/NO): YES